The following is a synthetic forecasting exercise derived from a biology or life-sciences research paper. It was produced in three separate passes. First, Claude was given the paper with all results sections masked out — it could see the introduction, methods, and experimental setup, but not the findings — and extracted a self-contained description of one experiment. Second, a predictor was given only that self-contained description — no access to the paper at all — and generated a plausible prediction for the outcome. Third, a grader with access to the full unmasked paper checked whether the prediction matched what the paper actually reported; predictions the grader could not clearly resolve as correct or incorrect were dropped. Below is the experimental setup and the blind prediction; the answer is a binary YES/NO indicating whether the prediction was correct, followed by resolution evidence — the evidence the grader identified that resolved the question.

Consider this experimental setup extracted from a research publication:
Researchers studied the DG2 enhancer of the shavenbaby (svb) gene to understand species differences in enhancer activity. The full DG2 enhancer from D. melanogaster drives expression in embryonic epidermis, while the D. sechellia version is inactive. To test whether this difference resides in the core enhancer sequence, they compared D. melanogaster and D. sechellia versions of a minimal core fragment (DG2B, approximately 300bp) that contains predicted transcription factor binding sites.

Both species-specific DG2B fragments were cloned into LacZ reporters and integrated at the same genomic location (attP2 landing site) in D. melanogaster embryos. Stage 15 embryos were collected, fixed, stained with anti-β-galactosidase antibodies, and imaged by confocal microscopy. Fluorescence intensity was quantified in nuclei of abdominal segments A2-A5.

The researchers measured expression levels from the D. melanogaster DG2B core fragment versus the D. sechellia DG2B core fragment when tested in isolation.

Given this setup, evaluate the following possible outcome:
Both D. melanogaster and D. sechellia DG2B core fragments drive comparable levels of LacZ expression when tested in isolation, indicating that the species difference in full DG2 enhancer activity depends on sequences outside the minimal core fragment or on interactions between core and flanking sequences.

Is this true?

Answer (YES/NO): NO